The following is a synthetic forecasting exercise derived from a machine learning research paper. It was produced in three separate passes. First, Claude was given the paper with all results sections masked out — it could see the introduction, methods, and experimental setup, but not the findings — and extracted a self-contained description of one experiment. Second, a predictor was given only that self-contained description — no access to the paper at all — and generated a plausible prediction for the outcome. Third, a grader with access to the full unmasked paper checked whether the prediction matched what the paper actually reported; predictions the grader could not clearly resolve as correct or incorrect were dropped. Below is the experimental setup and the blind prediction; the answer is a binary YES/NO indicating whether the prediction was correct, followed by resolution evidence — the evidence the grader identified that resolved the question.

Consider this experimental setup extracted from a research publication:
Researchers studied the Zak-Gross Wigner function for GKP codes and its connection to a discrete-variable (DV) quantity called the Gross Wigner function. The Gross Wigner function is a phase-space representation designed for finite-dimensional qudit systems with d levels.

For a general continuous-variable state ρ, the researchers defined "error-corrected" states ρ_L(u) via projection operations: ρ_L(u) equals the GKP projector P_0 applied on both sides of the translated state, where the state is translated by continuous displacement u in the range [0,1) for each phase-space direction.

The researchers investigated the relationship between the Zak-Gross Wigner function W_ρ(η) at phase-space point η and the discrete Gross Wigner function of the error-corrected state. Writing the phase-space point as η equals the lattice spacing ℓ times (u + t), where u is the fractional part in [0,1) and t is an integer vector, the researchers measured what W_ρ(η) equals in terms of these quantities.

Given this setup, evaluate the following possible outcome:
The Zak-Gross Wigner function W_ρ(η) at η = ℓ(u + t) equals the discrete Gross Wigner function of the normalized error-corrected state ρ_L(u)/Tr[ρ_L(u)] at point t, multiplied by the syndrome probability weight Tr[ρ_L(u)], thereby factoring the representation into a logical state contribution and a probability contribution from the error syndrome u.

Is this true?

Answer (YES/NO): NO